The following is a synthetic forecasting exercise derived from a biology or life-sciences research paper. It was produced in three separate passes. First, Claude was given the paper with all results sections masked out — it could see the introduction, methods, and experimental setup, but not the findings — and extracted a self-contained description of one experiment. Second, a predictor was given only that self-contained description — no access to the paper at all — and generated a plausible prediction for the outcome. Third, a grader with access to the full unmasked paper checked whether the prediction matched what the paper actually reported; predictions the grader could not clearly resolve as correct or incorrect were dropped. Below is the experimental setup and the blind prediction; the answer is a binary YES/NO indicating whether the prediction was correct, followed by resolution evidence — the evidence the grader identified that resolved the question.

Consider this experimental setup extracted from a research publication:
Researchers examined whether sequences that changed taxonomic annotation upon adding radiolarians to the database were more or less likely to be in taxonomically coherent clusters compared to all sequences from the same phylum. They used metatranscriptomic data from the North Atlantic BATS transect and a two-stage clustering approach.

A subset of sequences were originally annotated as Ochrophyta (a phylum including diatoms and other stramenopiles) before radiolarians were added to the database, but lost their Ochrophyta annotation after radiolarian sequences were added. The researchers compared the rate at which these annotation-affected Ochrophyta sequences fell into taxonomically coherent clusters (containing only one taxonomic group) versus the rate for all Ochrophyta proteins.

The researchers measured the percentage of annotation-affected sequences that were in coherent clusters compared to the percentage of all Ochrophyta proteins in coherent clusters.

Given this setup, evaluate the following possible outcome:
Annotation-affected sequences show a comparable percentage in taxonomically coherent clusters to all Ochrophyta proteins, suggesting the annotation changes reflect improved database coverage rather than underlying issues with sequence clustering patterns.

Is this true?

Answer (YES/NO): NO